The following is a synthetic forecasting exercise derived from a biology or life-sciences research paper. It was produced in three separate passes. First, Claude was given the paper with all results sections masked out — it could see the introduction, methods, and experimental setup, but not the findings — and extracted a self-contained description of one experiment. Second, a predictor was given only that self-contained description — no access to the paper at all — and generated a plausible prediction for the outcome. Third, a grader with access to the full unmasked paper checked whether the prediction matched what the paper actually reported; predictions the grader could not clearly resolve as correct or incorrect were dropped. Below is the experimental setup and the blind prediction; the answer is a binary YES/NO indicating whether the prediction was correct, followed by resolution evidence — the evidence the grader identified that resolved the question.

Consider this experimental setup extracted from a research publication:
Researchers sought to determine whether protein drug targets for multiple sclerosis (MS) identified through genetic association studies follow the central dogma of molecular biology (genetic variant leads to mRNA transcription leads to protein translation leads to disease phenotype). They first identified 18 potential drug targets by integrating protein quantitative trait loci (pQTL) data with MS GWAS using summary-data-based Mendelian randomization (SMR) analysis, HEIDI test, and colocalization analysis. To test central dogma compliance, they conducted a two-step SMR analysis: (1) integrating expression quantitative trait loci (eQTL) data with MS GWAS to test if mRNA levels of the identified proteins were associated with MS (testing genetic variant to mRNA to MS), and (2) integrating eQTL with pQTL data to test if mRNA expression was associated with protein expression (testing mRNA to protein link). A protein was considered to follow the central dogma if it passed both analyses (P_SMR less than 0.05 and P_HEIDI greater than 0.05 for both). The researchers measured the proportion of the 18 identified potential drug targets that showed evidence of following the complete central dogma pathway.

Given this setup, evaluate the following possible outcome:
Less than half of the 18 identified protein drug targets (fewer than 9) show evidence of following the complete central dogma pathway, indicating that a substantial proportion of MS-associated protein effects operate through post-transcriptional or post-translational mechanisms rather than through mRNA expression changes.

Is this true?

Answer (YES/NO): YES